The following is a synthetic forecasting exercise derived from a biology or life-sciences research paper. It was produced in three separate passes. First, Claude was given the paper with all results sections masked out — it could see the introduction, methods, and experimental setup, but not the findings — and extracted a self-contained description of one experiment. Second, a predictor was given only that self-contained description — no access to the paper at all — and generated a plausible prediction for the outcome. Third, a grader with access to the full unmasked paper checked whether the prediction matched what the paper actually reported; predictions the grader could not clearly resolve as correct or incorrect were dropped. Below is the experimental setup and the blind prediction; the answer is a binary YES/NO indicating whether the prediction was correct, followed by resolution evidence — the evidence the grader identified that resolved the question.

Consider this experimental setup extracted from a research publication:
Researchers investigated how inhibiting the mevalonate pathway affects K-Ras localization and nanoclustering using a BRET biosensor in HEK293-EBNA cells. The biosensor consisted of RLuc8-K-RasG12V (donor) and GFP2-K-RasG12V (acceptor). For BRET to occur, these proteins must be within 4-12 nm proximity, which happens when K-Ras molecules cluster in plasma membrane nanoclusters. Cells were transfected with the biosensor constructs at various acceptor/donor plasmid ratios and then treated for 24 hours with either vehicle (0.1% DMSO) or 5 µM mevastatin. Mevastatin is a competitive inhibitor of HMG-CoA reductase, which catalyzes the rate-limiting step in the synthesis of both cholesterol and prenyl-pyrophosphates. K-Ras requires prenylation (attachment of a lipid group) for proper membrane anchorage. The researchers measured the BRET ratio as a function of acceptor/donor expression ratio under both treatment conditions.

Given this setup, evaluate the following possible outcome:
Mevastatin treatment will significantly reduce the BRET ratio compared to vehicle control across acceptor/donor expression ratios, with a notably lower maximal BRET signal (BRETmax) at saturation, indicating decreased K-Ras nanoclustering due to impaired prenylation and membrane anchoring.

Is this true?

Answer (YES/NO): YES